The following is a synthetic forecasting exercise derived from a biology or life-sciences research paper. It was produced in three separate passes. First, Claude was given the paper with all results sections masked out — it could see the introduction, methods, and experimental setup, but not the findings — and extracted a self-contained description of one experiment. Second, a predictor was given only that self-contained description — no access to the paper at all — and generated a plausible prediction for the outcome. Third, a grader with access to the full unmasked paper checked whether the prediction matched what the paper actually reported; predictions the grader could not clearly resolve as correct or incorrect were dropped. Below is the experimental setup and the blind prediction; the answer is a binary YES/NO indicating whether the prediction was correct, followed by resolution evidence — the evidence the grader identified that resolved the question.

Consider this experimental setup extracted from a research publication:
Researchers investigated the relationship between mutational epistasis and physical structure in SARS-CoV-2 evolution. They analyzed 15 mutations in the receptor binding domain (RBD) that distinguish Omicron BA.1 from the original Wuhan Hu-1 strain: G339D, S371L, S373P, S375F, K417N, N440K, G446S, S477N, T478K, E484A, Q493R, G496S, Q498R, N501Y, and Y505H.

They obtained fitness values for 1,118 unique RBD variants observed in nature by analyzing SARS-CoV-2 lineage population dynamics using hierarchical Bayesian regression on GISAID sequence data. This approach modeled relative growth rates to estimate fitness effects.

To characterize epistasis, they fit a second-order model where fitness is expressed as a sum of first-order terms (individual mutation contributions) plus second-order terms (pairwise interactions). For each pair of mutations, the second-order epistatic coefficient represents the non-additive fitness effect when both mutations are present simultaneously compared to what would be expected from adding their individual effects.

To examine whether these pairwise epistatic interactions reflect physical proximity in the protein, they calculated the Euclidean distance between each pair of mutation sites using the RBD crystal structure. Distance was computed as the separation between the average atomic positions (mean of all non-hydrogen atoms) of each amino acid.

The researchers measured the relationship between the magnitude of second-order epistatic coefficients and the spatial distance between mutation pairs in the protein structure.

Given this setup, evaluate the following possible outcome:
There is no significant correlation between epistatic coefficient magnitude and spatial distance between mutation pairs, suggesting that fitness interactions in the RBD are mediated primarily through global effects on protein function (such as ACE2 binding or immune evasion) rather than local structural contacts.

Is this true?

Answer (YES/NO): NO